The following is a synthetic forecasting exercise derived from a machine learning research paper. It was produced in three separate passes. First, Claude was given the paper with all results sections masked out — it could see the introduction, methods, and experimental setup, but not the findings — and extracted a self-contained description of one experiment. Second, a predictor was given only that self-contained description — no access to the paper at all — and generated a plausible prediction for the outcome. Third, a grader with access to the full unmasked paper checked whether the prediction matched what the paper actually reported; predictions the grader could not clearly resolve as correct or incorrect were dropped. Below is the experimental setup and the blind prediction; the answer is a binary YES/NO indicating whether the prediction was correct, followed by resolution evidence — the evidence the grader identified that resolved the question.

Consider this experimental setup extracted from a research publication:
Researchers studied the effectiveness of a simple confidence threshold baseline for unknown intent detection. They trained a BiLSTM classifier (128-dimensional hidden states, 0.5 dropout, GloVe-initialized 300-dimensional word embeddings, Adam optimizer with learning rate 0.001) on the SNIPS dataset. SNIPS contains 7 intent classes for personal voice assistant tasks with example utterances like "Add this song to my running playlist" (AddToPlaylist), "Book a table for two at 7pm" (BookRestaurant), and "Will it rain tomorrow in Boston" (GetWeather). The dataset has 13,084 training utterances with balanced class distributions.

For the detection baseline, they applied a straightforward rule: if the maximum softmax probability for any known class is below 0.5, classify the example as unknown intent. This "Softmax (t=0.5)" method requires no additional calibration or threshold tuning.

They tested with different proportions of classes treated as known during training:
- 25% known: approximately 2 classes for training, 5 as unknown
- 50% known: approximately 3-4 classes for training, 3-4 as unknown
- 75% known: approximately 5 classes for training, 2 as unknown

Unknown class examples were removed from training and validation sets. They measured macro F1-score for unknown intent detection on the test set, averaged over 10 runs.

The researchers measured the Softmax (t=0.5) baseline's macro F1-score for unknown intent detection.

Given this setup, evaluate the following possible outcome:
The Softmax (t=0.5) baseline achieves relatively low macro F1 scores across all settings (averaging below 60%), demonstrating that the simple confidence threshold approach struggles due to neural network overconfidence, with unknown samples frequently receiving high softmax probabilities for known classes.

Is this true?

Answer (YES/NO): YES